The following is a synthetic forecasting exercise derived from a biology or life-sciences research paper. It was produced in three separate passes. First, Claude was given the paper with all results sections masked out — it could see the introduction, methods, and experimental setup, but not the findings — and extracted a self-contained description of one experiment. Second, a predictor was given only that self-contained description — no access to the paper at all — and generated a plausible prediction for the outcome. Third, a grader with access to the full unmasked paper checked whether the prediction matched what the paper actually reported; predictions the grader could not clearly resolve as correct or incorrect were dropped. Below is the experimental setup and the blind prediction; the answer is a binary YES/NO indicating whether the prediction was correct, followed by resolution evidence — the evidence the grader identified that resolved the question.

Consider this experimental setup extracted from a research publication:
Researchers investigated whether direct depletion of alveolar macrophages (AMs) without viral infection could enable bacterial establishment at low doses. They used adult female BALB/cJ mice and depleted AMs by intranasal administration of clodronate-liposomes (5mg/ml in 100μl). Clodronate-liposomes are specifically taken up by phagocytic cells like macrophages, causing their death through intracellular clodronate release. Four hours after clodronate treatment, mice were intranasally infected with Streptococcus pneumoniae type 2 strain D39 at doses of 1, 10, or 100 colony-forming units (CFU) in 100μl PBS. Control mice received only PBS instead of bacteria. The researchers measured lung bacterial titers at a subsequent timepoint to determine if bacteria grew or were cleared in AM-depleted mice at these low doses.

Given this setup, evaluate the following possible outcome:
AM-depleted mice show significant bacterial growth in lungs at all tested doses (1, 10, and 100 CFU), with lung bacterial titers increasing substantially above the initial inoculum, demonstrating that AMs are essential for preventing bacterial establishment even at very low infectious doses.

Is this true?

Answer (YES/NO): NO